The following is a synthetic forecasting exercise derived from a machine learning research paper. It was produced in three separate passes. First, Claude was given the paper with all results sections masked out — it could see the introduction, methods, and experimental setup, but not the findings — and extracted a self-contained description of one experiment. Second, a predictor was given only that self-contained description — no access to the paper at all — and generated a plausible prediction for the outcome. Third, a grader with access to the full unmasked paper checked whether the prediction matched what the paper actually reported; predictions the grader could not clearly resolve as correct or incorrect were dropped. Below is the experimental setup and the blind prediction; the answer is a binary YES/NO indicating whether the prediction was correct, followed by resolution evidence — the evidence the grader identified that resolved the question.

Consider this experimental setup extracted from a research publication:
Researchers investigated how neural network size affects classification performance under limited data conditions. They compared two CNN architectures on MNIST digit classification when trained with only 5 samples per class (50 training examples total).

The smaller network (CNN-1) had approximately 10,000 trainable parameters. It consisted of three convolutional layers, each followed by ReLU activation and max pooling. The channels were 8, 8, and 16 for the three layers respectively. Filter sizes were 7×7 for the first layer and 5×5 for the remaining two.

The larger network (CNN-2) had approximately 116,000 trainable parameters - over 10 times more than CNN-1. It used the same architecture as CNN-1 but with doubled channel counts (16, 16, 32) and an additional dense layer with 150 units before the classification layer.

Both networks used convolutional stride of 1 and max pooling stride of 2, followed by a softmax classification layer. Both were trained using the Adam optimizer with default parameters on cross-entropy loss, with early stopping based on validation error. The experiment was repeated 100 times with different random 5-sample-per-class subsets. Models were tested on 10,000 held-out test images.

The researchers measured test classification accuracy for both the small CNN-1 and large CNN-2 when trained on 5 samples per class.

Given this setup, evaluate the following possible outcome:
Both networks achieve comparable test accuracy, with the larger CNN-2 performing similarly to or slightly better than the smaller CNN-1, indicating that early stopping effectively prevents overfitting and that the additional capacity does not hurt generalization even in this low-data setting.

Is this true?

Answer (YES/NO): NO